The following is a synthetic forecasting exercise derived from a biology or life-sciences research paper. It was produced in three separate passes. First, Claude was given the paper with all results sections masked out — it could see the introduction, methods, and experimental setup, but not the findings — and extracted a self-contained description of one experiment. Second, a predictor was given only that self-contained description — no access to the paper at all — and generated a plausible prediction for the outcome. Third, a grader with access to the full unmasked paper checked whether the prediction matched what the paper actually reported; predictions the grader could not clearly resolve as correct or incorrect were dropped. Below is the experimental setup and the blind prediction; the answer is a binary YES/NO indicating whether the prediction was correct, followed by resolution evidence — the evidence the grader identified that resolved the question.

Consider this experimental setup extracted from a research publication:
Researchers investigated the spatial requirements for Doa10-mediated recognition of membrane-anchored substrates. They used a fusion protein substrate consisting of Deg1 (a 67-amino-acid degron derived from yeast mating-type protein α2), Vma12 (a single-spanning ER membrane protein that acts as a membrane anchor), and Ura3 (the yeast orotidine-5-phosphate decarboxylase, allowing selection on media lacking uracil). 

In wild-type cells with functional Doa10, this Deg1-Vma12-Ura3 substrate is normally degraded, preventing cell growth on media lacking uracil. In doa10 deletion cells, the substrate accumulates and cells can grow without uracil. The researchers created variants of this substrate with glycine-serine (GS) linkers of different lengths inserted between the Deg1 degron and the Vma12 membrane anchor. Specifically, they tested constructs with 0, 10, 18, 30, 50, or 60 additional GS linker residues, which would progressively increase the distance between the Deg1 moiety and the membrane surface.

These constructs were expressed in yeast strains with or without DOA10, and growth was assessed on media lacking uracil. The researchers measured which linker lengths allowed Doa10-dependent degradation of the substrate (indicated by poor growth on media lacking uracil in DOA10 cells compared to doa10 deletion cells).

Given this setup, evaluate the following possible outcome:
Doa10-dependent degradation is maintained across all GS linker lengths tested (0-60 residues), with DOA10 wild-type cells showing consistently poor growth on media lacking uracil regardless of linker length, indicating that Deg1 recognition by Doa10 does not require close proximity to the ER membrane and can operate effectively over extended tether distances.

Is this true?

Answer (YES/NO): NO